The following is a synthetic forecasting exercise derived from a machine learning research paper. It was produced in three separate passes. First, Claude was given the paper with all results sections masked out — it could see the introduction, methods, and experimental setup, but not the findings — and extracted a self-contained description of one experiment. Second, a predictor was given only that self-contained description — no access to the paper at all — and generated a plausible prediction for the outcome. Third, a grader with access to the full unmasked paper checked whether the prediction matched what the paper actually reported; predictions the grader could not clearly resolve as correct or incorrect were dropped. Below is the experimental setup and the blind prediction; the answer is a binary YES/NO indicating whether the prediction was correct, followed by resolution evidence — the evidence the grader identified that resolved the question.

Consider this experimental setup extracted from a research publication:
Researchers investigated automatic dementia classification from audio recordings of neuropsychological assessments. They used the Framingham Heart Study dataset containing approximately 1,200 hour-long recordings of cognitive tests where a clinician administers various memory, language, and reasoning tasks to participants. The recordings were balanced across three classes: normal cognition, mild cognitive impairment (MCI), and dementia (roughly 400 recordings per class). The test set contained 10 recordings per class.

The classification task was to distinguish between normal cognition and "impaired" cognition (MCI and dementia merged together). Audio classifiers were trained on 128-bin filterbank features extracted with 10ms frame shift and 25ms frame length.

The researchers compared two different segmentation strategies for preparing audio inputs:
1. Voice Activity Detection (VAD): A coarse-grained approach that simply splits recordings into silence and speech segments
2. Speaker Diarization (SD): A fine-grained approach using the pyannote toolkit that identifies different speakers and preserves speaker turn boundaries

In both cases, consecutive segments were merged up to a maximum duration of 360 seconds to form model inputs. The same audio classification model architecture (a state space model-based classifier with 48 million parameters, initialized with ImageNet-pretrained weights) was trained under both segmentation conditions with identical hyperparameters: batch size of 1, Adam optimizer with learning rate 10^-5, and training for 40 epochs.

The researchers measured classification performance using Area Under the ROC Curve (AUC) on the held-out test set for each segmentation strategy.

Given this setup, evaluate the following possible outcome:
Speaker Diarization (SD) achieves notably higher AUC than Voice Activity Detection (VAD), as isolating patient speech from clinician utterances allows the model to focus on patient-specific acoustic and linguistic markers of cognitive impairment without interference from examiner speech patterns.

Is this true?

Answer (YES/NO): YES